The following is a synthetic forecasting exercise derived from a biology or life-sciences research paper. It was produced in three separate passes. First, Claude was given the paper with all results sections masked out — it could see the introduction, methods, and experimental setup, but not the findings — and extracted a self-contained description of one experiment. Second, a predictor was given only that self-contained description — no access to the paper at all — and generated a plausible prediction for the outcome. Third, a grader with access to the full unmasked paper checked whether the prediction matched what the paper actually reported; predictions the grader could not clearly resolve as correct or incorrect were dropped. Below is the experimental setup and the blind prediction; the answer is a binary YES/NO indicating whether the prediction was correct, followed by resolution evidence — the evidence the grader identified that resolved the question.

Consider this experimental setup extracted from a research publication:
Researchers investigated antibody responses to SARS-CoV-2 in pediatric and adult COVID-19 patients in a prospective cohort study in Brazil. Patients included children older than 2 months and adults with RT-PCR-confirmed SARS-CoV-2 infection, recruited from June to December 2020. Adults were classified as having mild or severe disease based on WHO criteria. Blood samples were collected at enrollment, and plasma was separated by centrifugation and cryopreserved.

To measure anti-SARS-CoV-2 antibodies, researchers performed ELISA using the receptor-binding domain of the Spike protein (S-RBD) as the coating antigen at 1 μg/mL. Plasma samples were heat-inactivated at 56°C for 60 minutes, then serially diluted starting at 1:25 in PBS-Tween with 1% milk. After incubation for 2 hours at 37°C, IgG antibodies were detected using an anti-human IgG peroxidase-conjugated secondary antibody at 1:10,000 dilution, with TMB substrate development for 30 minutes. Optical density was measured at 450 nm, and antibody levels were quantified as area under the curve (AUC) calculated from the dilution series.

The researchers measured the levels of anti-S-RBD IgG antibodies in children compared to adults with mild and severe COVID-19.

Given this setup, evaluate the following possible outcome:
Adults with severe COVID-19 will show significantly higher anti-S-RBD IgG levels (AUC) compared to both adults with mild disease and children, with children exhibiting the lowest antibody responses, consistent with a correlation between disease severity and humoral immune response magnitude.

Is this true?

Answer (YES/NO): NO